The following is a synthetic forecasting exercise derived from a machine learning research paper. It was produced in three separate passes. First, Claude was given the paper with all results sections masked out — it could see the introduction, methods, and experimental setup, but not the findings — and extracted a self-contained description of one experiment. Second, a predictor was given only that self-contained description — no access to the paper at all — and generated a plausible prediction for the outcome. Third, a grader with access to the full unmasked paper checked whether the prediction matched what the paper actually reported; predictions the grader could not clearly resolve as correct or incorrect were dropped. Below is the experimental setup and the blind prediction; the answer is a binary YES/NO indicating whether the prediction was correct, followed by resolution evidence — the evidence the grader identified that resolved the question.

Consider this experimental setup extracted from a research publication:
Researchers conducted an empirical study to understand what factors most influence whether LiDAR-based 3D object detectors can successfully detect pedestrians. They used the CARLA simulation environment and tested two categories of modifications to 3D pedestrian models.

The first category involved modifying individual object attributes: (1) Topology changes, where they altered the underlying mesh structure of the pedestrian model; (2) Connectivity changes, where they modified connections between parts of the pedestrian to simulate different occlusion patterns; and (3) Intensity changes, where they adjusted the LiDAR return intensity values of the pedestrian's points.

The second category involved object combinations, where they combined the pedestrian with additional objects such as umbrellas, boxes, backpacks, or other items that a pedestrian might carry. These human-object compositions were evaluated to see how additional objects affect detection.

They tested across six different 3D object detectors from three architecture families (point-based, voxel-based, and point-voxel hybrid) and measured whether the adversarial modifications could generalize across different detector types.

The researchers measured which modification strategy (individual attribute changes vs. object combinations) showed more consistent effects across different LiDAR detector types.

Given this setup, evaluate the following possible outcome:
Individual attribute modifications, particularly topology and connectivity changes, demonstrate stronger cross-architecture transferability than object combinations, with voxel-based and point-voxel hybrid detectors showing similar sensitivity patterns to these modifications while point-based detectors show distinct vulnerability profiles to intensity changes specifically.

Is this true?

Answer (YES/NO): NO